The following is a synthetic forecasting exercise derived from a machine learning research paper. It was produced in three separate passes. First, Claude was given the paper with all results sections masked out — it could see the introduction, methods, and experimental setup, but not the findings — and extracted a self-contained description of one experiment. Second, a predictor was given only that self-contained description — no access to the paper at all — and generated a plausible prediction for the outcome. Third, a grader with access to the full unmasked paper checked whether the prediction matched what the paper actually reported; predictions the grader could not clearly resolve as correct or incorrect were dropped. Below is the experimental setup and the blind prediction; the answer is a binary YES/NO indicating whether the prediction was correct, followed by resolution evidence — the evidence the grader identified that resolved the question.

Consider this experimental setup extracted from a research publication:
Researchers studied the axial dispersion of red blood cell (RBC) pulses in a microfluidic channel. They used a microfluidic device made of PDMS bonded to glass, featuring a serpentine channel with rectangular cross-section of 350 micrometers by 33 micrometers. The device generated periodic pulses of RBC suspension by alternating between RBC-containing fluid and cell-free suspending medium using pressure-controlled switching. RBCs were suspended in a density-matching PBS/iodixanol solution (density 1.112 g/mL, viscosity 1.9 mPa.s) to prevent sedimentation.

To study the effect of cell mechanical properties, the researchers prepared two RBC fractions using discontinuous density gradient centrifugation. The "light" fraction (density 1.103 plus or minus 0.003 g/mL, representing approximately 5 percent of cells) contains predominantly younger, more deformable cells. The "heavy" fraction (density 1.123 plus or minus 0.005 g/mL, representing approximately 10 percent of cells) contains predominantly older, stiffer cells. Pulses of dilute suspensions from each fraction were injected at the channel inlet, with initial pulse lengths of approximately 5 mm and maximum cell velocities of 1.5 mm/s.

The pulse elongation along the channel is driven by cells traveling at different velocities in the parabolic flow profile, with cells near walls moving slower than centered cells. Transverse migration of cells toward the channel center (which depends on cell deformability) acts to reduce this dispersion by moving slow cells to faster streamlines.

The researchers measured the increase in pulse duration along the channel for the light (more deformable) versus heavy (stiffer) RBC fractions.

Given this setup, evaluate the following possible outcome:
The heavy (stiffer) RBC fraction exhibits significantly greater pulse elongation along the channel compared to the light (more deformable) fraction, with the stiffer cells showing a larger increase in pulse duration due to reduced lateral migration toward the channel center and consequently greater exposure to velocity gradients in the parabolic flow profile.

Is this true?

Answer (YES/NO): YES